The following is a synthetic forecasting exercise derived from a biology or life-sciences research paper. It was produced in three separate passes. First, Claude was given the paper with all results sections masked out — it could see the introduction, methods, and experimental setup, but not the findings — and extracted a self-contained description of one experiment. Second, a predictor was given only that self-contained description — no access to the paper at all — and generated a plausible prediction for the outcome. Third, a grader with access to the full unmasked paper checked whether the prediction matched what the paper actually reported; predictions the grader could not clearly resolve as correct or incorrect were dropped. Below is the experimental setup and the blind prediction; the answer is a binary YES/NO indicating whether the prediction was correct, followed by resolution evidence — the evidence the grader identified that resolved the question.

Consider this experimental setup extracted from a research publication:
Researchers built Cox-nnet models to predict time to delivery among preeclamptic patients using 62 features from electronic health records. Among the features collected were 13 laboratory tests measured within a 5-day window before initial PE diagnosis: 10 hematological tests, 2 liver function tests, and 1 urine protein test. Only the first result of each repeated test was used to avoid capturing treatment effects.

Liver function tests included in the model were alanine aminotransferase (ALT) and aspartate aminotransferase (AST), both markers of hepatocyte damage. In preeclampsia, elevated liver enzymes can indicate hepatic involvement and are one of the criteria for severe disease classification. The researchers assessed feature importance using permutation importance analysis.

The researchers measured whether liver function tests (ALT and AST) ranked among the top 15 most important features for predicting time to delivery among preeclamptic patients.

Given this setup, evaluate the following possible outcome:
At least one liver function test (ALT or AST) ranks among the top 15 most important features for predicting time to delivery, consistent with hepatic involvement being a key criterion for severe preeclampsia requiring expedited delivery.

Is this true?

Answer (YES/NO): YES